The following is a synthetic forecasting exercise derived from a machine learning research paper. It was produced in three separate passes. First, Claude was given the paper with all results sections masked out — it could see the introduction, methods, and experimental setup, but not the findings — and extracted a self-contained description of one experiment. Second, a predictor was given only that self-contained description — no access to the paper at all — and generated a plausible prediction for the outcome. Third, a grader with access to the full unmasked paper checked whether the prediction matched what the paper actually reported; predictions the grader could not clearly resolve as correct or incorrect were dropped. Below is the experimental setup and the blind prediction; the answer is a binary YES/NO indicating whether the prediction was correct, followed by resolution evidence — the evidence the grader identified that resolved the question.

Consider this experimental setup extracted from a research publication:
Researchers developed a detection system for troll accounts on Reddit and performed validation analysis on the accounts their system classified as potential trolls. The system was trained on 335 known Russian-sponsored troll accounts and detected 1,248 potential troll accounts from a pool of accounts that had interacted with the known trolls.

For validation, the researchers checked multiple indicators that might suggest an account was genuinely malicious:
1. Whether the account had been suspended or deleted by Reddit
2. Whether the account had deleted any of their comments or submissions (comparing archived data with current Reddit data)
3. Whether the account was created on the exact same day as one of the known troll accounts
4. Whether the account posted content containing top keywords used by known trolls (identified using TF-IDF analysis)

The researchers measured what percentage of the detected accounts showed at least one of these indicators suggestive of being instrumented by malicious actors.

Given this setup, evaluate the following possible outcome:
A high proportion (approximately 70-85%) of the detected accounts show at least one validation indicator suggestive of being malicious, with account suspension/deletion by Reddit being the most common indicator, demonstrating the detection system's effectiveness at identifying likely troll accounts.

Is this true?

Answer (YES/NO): NO